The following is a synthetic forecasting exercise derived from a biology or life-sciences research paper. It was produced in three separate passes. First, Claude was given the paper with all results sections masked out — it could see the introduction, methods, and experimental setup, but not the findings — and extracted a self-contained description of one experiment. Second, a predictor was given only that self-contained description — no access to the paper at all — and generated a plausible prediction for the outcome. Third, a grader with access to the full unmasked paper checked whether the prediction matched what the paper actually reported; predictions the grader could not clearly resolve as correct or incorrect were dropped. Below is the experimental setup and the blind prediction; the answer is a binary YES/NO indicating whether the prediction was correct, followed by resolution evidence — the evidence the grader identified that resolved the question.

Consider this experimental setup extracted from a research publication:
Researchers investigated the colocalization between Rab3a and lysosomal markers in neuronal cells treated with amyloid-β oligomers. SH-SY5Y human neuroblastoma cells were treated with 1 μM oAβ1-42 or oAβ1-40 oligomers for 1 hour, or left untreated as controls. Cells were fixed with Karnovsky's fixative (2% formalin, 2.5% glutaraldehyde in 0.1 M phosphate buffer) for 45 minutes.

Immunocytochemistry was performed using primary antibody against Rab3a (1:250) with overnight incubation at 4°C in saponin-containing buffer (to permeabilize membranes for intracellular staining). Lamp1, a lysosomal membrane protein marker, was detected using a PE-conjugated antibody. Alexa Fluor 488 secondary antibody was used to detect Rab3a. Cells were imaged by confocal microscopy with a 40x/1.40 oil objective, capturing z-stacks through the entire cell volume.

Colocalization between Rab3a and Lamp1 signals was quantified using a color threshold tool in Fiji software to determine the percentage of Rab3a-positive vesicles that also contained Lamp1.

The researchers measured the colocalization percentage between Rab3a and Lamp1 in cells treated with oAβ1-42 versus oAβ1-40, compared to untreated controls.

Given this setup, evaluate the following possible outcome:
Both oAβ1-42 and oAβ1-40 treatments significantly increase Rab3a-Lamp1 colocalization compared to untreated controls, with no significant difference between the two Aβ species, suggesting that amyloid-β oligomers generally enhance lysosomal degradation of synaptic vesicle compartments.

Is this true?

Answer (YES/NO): NO